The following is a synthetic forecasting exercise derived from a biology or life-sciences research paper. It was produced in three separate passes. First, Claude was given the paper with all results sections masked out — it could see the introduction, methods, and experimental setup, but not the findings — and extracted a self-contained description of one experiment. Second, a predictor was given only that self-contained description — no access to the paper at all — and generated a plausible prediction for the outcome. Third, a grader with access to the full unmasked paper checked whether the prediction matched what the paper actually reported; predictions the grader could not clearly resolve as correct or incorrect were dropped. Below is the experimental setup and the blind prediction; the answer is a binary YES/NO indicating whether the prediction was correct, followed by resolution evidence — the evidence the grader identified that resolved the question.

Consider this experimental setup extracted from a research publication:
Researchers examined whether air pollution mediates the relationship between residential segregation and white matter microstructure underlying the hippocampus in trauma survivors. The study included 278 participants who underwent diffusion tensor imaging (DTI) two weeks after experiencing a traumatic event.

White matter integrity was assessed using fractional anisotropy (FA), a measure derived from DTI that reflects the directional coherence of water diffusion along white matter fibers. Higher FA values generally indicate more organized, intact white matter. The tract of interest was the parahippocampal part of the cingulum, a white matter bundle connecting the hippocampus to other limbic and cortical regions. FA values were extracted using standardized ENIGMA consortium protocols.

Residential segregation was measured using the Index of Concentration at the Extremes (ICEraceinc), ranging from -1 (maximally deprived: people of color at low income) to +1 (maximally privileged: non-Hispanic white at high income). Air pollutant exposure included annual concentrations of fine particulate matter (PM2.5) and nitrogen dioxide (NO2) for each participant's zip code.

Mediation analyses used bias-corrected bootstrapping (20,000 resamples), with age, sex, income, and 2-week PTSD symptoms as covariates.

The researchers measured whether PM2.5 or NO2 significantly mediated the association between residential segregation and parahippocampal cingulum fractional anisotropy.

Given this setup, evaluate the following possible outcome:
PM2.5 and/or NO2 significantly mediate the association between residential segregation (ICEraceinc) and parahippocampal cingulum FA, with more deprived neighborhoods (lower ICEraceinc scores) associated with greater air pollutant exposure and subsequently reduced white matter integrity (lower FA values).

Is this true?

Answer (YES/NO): YES